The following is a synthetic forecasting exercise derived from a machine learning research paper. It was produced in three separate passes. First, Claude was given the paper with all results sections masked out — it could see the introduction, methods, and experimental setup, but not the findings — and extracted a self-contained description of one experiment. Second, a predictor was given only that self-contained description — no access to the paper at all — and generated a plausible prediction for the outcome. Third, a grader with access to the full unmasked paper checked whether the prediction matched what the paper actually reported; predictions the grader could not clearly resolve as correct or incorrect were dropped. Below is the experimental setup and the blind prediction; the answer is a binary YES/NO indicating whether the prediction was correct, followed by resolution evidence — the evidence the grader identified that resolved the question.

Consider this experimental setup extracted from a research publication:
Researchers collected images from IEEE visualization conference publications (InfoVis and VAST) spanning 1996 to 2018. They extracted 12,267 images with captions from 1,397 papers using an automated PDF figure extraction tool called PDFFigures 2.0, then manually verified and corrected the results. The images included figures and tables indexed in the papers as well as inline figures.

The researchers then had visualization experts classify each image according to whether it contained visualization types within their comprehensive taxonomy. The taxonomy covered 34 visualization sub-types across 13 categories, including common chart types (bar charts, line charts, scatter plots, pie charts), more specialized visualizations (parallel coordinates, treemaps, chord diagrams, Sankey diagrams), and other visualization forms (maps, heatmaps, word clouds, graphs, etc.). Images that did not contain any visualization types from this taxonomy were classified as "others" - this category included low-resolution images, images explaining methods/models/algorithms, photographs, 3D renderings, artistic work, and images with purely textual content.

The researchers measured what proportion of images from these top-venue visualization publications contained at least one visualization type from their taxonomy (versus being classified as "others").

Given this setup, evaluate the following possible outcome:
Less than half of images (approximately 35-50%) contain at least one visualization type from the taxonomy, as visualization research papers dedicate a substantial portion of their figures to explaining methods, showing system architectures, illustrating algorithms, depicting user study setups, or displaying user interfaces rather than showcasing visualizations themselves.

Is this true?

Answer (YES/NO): NO